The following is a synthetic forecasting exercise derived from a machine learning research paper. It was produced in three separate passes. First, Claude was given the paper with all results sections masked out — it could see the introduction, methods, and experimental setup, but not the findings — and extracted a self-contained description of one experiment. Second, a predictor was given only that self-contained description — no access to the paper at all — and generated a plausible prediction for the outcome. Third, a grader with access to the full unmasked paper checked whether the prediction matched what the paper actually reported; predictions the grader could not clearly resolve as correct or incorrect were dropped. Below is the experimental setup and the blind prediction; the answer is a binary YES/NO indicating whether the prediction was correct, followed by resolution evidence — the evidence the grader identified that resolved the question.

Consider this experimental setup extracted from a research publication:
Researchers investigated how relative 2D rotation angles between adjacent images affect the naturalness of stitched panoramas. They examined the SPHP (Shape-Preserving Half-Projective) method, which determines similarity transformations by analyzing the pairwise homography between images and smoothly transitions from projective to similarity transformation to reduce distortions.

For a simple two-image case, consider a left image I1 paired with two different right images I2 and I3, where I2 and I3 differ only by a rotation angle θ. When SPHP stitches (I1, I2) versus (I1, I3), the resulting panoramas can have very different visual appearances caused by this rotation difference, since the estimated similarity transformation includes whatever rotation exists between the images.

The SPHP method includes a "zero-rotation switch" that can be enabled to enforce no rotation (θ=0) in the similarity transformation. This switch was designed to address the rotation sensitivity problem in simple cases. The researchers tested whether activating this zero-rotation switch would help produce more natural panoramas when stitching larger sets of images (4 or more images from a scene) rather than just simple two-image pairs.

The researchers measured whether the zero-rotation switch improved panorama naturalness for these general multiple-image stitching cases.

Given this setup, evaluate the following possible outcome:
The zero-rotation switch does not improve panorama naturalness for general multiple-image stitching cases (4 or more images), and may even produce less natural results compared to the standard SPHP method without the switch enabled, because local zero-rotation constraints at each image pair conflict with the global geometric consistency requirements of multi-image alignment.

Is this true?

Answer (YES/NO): YES